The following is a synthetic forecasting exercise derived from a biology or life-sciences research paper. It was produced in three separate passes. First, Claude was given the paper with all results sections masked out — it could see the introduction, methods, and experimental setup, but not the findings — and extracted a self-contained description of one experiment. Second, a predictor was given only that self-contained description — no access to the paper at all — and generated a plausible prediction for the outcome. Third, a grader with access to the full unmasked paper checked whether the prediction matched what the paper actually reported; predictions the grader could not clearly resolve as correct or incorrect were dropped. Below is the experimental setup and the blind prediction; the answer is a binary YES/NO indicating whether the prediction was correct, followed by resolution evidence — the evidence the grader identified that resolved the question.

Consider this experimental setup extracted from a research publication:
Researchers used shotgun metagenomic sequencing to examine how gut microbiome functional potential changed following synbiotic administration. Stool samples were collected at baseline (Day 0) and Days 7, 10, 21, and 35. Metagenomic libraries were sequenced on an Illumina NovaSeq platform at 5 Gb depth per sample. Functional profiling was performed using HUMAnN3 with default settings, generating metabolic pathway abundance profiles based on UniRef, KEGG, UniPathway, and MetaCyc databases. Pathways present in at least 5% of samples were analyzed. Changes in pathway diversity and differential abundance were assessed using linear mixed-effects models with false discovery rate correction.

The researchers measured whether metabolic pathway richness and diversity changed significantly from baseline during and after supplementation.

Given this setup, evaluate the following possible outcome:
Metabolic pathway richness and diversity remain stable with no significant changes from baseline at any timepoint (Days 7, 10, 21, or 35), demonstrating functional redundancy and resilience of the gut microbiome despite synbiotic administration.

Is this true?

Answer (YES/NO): YES